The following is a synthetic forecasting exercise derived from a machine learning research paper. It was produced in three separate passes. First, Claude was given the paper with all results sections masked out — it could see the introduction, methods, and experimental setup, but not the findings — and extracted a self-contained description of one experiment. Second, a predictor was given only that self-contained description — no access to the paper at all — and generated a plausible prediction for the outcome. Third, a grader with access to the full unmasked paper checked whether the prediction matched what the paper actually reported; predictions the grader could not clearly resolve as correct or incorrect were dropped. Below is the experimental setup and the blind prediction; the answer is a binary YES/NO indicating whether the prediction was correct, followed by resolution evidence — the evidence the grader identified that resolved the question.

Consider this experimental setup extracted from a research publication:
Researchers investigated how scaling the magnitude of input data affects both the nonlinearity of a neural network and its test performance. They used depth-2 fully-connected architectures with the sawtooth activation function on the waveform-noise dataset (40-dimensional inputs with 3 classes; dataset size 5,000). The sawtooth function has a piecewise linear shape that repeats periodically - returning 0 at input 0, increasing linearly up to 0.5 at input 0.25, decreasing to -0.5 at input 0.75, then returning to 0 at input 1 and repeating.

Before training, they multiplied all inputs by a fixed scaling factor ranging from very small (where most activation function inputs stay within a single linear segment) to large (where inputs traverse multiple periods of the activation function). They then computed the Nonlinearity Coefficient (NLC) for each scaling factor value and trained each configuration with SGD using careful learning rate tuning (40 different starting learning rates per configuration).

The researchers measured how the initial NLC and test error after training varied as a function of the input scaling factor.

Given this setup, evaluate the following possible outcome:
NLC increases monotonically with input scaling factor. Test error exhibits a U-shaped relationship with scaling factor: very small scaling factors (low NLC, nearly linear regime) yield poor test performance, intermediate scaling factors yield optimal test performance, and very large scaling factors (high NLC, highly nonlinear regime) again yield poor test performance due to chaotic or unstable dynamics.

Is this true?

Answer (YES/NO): NO